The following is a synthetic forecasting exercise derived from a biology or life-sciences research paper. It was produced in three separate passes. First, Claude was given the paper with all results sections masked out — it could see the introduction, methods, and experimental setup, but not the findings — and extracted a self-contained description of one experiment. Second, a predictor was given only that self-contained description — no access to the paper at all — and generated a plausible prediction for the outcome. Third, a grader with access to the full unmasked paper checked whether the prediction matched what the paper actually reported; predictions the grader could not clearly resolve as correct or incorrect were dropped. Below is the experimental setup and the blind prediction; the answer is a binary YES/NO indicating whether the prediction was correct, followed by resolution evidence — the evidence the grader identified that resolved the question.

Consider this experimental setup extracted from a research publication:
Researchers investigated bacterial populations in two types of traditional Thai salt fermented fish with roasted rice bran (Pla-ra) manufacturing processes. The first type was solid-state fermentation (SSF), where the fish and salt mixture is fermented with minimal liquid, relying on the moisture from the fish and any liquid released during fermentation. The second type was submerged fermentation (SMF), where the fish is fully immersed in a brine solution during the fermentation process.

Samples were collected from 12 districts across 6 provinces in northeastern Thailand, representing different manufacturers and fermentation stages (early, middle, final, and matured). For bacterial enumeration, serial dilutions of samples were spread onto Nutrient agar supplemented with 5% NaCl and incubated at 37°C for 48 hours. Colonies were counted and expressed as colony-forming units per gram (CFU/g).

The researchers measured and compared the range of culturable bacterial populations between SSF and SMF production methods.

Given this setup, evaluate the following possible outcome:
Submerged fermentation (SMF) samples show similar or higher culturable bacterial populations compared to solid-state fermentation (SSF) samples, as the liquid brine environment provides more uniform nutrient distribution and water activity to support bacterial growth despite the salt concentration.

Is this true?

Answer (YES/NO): YES